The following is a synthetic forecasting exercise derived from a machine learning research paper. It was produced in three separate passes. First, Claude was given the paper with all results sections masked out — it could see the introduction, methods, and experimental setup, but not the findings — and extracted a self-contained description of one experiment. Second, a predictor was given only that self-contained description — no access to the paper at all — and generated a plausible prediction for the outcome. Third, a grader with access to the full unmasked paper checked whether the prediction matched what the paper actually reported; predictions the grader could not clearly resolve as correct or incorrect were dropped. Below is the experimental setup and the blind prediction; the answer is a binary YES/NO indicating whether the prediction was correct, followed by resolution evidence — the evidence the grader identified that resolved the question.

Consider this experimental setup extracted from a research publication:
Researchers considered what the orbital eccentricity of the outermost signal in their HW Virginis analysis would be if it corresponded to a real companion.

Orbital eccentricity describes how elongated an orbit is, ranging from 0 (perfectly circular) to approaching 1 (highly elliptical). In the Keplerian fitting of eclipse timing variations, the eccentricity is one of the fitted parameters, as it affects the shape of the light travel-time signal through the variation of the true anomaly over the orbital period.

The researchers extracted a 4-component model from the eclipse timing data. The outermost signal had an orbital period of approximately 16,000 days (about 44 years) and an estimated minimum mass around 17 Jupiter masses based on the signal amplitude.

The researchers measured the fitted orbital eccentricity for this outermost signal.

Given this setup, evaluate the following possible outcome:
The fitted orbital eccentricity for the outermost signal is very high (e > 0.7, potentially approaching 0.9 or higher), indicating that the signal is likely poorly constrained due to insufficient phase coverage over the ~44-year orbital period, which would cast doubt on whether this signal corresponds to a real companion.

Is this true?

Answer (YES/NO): NO